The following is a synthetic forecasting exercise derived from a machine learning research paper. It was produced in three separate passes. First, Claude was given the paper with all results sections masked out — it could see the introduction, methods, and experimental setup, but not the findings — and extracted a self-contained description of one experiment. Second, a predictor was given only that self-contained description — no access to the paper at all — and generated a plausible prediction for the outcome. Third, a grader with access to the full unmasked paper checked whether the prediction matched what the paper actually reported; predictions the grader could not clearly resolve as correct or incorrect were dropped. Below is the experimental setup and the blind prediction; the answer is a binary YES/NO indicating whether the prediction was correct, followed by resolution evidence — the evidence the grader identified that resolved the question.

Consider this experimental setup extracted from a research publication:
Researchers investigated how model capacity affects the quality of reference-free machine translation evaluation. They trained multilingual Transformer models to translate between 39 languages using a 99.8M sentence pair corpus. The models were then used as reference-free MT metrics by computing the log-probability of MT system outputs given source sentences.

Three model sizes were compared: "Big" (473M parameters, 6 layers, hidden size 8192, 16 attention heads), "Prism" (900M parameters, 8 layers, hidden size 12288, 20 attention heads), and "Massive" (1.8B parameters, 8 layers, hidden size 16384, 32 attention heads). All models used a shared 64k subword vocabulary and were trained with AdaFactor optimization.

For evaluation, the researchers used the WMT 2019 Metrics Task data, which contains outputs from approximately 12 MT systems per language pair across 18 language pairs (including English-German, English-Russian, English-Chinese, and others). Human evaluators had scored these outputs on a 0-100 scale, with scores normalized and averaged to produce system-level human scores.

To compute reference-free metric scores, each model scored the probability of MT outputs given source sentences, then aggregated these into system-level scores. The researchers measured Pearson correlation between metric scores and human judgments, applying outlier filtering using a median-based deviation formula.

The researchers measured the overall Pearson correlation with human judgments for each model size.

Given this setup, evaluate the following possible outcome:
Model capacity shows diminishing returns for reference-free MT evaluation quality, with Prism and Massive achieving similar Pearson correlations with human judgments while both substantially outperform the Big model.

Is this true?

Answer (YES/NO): NO